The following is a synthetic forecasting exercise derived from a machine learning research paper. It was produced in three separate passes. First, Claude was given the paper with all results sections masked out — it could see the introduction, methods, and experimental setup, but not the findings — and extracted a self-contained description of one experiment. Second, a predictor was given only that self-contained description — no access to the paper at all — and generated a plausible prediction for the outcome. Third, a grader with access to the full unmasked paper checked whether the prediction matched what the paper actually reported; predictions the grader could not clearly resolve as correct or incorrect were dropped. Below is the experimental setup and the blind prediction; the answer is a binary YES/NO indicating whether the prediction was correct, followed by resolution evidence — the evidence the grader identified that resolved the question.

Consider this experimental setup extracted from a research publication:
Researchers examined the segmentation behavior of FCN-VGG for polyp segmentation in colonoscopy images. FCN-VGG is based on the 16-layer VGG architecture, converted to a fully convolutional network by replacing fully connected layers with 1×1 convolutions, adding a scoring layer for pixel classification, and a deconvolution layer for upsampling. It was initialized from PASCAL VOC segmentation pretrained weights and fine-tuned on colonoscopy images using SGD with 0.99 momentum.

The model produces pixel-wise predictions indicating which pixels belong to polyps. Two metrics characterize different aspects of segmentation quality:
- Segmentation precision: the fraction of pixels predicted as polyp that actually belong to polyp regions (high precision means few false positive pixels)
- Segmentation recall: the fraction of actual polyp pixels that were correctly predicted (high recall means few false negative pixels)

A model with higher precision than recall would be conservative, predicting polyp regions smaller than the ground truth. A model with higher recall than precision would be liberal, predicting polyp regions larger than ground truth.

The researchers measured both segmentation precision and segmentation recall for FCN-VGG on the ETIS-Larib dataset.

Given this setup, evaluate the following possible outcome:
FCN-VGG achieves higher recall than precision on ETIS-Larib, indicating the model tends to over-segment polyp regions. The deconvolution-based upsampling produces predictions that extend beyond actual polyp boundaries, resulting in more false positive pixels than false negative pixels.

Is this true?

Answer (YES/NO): NO